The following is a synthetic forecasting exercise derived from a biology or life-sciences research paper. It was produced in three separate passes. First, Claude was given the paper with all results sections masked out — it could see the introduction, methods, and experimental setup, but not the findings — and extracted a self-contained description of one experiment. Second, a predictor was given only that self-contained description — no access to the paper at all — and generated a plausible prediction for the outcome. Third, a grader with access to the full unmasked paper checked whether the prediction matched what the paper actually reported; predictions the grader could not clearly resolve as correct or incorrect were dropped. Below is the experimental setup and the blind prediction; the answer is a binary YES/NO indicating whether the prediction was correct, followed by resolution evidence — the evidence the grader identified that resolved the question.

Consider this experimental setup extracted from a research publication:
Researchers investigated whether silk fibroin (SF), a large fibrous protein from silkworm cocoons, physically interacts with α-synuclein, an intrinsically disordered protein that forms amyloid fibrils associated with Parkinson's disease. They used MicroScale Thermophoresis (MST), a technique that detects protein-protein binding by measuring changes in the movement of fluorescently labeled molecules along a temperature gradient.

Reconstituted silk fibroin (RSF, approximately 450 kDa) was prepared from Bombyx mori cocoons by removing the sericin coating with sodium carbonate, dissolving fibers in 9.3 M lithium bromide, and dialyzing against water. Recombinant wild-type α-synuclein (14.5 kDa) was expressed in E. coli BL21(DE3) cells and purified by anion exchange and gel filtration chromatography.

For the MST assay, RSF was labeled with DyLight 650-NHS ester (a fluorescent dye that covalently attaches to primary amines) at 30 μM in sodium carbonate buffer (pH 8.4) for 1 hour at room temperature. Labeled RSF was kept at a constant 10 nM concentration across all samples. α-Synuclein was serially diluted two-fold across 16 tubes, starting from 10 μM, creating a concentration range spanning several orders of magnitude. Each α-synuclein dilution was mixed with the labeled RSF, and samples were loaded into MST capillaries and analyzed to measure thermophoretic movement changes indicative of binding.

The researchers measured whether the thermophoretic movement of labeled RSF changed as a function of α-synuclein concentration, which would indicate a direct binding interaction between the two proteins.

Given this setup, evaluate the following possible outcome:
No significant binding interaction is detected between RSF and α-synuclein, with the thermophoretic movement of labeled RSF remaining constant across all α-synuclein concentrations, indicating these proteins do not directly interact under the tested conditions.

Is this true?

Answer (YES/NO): NO